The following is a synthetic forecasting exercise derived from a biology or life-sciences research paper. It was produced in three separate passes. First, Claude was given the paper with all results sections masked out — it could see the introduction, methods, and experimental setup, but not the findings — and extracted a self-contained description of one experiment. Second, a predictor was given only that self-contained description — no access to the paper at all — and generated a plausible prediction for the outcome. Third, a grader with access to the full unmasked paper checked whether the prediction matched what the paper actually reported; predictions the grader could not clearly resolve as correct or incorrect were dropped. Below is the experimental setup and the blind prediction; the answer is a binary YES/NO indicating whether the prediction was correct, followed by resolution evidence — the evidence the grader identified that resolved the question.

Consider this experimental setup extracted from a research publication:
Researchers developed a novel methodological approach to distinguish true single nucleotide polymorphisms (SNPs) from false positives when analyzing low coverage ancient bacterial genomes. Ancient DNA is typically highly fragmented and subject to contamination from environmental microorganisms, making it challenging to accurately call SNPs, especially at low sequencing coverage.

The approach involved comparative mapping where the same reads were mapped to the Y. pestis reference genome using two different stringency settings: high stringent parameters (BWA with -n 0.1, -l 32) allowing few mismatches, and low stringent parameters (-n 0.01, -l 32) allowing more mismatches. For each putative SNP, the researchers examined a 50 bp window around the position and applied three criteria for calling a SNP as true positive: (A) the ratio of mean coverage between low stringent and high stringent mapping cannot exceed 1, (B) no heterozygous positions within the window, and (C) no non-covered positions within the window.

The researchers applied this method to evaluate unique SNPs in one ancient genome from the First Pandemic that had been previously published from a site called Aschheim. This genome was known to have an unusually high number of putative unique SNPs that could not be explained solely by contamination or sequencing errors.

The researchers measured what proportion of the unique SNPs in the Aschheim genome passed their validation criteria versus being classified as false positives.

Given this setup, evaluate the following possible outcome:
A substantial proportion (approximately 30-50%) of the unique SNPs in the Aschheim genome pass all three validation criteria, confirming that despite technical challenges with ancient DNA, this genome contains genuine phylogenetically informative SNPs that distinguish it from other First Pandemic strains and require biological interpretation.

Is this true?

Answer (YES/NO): NO